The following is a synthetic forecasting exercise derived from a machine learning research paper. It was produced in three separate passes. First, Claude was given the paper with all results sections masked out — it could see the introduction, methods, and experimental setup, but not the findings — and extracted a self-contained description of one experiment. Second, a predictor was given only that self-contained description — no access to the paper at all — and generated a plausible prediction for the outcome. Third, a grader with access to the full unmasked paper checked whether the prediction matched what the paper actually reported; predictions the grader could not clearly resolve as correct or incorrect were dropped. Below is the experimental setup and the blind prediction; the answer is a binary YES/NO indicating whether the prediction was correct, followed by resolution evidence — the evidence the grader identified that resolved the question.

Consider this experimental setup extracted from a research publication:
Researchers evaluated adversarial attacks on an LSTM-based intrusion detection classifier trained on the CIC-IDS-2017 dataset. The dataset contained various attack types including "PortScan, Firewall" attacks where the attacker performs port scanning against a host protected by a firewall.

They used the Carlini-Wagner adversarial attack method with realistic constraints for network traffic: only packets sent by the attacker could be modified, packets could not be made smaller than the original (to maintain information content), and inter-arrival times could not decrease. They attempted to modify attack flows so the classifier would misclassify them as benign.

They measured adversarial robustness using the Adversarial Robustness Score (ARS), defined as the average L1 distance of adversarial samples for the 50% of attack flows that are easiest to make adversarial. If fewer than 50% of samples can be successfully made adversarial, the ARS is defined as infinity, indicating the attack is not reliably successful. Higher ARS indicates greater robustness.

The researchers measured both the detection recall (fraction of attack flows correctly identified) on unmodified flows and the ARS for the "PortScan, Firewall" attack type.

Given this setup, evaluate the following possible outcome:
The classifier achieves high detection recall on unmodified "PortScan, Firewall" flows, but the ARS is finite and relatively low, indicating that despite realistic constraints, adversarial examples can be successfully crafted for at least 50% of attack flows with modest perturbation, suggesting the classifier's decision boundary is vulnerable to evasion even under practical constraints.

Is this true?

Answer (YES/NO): NO